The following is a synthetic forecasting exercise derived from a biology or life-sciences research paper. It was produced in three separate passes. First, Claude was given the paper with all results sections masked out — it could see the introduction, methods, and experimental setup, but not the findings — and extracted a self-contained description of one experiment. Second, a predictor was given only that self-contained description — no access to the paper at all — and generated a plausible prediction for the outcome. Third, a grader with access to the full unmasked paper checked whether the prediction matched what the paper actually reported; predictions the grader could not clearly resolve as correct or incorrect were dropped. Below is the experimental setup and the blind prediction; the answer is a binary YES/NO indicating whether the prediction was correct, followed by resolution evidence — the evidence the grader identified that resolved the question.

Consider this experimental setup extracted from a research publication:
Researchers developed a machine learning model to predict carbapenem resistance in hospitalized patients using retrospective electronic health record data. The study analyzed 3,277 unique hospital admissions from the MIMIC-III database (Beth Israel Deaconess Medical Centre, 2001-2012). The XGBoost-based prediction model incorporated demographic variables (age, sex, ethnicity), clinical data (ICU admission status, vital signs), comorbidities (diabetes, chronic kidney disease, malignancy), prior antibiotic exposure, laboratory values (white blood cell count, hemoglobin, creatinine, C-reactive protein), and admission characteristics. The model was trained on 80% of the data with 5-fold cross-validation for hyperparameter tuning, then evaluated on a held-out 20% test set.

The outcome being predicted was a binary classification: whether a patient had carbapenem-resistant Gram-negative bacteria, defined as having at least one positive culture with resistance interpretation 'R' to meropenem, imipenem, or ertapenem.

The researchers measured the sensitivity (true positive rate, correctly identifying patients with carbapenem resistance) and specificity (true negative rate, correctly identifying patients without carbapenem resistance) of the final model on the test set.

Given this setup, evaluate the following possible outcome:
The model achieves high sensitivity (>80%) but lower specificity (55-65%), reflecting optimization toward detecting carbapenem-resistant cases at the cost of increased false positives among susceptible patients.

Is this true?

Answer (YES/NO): NO